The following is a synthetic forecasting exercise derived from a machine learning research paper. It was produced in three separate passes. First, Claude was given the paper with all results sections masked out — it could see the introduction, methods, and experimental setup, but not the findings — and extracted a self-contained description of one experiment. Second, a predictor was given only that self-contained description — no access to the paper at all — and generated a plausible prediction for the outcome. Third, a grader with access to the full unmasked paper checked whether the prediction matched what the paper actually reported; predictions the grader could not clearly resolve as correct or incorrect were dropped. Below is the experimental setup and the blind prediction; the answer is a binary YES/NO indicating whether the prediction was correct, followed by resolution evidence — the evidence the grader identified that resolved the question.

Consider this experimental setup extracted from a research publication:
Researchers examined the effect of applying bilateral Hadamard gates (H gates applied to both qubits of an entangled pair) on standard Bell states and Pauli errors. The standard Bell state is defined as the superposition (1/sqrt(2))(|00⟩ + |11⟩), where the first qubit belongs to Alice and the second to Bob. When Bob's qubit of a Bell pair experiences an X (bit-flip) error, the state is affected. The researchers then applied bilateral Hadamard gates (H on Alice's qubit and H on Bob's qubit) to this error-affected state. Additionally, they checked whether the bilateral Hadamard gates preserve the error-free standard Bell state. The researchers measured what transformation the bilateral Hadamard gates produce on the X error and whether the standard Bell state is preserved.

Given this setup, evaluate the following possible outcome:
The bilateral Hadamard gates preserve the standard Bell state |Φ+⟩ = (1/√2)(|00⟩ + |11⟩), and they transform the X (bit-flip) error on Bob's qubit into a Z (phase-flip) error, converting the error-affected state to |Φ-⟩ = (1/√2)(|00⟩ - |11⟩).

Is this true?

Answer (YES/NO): YES